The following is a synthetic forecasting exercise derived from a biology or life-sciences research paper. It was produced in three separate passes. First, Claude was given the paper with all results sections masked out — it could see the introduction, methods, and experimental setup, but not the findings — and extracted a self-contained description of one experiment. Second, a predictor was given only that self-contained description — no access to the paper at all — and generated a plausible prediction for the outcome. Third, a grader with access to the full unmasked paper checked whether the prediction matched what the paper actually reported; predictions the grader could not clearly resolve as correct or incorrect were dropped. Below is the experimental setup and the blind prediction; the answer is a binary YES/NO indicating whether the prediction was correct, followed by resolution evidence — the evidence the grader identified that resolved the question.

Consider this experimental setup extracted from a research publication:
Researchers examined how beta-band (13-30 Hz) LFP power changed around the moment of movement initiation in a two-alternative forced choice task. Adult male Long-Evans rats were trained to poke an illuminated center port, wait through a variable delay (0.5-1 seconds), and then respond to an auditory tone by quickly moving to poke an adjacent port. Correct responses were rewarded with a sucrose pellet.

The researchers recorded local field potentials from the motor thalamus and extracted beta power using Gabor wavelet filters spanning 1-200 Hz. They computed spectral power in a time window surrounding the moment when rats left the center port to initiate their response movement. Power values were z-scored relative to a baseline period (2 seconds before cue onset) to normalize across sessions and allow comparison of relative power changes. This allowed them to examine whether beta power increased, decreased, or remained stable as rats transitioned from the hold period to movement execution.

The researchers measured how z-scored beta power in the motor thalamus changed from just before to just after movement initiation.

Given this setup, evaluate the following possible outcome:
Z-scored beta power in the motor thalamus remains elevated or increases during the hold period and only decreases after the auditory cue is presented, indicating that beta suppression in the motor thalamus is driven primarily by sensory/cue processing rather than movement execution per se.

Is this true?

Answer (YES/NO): NO